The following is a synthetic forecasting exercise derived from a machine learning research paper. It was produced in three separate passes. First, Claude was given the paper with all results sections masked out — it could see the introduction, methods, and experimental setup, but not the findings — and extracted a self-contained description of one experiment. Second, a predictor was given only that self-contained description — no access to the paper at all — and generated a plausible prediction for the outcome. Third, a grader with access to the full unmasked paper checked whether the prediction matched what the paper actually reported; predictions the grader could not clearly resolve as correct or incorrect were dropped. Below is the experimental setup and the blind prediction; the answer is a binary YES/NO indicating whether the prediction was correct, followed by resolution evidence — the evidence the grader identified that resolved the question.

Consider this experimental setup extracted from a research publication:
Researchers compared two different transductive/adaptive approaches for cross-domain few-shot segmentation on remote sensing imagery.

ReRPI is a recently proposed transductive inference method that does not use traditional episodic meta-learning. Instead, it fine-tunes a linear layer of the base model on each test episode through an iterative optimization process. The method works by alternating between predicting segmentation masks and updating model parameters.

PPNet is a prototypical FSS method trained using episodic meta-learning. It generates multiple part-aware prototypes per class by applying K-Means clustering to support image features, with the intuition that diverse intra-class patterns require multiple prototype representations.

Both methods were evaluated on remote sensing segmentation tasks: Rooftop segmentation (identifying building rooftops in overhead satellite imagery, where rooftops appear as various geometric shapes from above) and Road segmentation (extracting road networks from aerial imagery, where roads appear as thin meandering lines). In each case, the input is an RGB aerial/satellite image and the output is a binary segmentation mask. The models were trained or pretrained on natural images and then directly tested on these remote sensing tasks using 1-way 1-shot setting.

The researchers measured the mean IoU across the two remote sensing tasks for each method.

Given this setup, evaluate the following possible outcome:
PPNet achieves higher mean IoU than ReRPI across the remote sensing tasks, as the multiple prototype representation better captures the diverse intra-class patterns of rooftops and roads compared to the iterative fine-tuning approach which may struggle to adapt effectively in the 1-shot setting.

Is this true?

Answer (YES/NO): YES